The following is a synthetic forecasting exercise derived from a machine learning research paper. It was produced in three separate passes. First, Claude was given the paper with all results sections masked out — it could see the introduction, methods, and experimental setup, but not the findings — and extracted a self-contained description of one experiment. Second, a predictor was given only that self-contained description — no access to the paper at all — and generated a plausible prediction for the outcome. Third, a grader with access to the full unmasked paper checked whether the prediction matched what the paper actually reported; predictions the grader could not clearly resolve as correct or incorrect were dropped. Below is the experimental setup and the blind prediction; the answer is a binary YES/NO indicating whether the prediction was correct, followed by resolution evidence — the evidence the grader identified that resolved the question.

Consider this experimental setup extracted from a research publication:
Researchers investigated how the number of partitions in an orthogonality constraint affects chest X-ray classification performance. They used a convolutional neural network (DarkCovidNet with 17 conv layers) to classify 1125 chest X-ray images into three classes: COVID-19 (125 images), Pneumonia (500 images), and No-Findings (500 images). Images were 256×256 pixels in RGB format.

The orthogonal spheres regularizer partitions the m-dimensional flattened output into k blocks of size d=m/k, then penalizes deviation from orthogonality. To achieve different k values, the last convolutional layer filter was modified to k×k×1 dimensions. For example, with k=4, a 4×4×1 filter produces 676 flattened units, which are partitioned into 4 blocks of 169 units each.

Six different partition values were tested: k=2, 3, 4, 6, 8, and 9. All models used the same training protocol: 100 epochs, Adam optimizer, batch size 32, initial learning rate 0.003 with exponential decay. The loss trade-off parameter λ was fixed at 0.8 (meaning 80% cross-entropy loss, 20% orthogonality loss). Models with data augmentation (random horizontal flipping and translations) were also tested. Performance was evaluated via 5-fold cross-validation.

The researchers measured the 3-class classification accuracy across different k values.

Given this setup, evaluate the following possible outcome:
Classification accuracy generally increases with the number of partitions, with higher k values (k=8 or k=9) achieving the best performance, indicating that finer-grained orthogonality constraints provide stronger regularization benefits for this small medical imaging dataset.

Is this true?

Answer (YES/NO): NO